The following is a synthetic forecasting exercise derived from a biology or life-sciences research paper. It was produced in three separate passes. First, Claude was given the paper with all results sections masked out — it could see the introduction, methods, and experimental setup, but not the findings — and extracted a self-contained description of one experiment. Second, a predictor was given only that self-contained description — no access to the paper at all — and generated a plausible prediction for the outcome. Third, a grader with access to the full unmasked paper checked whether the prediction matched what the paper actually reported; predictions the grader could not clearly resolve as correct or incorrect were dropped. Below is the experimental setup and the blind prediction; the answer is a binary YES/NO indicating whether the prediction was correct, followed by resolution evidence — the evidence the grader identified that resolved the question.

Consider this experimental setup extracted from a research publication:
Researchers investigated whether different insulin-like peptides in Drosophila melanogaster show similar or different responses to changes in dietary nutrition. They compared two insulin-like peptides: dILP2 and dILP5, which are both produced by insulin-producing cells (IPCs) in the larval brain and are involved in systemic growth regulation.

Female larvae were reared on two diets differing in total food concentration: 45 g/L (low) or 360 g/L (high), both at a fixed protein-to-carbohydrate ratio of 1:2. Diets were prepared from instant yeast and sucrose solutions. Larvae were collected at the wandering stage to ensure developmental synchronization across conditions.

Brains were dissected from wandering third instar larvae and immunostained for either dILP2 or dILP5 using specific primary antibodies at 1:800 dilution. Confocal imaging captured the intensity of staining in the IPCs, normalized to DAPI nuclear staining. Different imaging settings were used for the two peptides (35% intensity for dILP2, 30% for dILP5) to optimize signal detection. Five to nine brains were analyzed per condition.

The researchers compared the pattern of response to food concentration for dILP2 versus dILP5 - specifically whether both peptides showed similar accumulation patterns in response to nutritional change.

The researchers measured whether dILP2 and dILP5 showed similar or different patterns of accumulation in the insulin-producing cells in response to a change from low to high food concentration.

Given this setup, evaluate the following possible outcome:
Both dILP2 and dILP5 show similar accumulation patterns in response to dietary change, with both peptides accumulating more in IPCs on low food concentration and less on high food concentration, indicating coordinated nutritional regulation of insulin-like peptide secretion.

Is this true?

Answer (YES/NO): NO